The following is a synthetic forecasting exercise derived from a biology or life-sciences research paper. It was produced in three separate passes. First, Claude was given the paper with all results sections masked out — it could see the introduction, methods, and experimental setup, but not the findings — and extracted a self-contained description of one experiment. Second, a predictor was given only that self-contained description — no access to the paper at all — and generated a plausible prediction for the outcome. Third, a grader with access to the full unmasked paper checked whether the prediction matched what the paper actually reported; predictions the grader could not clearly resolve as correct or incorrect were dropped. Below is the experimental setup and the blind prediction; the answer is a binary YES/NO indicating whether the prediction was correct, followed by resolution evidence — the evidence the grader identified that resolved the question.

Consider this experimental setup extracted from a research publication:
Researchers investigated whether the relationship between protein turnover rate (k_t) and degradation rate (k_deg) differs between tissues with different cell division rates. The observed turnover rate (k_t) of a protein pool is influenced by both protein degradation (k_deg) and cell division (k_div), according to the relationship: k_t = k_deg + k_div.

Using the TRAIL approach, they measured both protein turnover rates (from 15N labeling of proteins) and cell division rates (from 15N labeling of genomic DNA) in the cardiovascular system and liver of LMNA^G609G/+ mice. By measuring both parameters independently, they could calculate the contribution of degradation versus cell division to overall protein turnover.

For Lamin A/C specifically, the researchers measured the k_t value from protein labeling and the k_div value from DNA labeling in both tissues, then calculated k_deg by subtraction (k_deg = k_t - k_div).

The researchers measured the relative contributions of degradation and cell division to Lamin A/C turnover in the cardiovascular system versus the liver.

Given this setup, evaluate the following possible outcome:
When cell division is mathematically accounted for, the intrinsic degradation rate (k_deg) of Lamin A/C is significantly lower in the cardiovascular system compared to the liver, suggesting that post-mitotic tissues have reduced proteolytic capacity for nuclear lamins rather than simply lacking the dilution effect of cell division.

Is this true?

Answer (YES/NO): YES